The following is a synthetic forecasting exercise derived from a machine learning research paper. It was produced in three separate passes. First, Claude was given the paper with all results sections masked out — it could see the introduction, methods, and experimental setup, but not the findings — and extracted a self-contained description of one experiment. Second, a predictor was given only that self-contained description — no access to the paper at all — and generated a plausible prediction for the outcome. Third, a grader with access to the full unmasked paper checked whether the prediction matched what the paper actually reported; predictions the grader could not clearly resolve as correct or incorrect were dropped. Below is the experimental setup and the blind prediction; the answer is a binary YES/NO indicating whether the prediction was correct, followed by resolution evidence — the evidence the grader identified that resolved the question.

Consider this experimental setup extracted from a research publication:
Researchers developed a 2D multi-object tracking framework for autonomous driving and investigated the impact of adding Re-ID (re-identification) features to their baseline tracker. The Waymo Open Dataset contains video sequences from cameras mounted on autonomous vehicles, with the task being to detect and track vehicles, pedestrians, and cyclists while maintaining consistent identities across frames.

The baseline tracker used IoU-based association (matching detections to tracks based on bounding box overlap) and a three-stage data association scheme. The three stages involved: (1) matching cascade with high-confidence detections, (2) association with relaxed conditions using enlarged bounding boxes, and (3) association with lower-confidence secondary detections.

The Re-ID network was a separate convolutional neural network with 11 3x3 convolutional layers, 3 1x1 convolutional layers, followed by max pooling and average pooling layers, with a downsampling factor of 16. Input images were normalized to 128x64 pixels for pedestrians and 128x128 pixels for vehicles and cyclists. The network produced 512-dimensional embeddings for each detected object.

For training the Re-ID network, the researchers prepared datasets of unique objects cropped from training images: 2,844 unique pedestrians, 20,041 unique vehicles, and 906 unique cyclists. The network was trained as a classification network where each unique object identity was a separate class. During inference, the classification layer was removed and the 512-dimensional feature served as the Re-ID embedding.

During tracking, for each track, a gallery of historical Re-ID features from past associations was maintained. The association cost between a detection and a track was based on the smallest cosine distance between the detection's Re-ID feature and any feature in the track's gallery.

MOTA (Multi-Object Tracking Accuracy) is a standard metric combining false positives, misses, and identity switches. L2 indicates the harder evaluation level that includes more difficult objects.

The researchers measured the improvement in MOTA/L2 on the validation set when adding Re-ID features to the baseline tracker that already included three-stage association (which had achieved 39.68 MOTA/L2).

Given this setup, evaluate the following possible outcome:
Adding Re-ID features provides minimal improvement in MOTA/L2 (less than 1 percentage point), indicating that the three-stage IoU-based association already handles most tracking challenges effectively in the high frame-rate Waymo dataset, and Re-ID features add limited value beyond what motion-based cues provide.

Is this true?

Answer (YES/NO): NO